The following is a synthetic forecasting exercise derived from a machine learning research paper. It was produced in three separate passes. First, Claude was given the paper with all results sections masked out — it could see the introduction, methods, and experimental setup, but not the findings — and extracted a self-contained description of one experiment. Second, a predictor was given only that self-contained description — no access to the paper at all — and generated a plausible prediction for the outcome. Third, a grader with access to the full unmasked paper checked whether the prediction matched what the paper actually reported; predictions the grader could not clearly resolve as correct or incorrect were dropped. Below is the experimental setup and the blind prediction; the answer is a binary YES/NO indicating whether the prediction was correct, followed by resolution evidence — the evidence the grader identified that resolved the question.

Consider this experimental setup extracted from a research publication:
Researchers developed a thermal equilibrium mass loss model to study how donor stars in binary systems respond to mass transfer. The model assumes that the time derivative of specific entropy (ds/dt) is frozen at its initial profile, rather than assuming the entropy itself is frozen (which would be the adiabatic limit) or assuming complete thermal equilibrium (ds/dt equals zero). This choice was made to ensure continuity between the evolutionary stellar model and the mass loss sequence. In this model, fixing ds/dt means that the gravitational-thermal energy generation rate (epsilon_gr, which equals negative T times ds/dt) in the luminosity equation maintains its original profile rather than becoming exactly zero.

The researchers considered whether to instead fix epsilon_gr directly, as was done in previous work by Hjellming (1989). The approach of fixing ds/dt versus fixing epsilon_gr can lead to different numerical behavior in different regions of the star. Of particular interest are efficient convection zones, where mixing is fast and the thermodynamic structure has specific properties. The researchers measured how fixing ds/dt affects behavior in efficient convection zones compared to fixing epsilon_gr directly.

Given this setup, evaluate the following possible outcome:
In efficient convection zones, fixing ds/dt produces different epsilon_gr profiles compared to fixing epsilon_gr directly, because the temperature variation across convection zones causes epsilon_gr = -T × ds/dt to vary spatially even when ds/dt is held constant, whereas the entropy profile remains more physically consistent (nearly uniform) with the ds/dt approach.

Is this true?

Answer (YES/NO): YES